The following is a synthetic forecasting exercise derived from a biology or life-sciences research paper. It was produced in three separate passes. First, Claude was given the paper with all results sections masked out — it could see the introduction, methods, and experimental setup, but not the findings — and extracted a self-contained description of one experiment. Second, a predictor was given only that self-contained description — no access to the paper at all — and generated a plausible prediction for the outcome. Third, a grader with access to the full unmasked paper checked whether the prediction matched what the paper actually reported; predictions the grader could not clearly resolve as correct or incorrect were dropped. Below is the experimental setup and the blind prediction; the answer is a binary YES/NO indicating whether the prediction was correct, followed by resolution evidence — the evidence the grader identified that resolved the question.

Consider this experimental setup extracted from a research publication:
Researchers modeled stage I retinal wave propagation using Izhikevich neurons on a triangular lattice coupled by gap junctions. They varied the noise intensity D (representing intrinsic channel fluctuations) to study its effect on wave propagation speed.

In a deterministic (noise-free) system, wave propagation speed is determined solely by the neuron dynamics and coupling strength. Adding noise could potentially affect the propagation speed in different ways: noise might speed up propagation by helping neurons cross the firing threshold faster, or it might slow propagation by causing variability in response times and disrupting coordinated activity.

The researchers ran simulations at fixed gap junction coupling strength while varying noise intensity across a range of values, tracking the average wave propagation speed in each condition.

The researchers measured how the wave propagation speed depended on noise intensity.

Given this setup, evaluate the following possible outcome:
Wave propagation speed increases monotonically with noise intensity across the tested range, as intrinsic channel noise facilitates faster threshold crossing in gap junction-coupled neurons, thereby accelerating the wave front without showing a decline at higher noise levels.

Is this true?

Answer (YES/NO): NO